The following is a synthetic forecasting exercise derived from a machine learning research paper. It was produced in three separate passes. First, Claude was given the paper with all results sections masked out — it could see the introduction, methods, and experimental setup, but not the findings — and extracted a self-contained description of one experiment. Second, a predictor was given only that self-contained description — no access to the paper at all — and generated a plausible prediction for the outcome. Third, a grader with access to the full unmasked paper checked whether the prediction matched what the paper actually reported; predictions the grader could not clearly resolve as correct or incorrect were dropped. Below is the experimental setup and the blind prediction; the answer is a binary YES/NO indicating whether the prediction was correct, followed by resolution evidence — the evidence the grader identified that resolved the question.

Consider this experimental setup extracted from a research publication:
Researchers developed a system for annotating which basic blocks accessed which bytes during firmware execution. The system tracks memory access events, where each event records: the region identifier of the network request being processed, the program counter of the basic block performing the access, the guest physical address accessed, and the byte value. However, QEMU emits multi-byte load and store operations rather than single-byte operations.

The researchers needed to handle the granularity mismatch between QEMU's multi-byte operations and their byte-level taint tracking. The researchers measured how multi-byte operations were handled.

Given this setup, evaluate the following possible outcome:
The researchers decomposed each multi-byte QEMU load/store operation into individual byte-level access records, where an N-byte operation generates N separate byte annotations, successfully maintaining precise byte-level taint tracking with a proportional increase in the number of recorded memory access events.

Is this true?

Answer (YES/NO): YES